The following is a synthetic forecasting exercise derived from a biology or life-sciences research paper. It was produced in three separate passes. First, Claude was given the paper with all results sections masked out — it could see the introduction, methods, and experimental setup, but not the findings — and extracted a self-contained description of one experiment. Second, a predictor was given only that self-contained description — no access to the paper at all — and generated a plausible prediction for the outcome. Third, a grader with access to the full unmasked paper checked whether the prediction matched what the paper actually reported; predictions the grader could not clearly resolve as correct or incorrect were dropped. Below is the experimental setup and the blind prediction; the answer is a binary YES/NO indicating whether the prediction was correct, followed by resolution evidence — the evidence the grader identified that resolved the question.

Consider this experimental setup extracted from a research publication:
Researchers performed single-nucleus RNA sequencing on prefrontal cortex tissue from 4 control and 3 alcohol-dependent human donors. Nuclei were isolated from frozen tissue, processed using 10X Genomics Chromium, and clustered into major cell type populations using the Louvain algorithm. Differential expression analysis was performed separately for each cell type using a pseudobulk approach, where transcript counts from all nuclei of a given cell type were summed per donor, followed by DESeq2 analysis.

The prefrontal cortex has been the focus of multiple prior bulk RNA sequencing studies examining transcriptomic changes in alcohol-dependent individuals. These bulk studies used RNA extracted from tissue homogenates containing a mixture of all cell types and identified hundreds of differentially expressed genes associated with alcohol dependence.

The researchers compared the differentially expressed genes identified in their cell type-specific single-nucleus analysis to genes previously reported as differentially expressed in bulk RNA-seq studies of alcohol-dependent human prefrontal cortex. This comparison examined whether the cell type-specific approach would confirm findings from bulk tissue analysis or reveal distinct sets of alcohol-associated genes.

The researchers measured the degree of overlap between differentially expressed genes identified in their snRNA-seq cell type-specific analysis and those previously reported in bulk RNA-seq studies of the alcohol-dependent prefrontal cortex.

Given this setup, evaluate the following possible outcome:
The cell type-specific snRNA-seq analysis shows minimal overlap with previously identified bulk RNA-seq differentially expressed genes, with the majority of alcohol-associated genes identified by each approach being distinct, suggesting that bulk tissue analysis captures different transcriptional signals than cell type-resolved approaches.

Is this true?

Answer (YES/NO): NO